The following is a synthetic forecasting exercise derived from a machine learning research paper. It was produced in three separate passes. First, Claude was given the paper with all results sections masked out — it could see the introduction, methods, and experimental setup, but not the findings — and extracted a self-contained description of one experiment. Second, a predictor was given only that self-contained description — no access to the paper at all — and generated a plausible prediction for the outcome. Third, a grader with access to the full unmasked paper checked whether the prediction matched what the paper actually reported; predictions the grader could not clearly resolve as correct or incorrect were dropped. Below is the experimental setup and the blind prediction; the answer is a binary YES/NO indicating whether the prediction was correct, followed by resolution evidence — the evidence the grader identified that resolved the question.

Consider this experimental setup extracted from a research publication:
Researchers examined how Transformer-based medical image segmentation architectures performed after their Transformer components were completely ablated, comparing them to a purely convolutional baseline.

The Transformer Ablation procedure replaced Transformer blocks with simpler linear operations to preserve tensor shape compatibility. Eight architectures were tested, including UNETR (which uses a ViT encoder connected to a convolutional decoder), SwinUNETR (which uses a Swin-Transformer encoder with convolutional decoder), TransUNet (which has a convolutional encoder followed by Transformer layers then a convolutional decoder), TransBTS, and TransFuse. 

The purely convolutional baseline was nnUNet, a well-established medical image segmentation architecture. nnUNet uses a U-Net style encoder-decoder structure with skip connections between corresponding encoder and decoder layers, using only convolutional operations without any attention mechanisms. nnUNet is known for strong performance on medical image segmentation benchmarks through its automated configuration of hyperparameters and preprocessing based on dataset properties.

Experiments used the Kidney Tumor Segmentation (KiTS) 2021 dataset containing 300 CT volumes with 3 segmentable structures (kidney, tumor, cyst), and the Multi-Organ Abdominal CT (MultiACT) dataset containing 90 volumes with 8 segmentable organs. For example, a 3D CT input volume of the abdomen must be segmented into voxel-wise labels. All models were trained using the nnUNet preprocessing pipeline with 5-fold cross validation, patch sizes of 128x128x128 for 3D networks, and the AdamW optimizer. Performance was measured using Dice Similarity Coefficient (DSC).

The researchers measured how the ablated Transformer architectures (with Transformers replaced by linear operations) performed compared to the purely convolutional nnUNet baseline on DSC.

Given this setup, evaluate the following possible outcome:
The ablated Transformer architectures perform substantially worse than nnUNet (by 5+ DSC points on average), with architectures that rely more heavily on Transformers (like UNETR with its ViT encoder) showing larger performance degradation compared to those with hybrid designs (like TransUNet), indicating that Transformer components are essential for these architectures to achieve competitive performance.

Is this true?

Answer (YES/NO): NO